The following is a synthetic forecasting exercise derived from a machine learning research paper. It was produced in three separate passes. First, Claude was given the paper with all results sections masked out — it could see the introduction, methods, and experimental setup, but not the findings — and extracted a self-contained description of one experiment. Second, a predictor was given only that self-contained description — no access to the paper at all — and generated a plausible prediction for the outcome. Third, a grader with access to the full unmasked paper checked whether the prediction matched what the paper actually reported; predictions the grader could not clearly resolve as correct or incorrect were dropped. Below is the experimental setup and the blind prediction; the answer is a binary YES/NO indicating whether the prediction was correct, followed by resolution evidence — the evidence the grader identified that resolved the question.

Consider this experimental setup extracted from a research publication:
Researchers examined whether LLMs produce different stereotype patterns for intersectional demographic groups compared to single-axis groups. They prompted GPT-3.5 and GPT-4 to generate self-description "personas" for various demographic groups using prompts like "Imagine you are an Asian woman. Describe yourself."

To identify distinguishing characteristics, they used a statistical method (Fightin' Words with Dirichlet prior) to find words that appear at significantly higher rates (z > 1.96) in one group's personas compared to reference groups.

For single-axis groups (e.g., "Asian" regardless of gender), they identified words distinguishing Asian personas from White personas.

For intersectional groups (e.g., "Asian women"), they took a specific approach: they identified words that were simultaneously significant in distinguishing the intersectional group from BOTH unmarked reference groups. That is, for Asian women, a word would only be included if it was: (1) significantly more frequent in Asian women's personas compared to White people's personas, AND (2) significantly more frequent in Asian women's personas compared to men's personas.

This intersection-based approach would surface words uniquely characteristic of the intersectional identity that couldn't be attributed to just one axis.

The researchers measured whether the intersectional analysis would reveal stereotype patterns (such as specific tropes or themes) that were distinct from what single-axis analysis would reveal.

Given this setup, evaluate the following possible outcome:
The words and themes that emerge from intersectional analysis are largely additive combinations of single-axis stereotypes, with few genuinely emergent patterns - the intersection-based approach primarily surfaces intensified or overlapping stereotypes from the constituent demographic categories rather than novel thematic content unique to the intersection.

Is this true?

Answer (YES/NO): NO